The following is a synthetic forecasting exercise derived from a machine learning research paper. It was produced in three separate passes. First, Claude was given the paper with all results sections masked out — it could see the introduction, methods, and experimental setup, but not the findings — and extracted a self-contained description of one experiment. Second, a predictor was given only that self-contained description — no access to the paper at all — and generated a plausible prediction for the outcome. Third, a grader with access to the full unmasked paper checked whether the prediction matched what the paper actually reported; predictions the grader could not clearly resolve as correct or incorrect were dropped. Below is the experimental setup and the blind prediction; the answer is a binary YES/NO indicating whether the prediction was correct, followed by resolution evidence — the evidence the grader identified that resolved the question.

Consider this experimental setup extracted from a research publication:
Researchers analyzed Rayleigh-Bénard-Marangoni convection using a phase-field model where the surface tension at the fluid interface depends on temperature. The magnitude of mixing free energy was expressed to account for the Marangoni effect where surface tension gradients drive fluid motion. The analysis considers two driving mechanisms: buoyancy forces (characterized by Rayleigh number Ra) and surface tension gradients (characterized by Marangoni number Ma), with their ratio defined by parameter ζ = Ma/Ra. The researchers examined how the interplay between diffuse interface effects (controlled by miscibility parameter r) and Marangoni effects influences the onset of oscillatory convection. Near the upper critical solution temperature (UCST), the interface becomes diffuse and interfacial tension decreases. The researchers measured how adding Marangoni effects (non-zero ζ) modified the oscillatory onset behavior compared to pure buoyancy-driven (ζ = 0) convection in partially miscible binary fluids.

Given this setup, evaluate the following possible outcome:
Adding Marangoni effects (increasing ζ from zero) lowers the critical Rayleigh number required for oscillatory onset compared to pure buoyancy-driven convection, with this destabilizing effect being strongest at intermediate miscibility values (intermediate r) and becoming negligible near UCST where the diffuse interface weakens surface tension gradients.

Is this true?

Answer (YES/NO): NO